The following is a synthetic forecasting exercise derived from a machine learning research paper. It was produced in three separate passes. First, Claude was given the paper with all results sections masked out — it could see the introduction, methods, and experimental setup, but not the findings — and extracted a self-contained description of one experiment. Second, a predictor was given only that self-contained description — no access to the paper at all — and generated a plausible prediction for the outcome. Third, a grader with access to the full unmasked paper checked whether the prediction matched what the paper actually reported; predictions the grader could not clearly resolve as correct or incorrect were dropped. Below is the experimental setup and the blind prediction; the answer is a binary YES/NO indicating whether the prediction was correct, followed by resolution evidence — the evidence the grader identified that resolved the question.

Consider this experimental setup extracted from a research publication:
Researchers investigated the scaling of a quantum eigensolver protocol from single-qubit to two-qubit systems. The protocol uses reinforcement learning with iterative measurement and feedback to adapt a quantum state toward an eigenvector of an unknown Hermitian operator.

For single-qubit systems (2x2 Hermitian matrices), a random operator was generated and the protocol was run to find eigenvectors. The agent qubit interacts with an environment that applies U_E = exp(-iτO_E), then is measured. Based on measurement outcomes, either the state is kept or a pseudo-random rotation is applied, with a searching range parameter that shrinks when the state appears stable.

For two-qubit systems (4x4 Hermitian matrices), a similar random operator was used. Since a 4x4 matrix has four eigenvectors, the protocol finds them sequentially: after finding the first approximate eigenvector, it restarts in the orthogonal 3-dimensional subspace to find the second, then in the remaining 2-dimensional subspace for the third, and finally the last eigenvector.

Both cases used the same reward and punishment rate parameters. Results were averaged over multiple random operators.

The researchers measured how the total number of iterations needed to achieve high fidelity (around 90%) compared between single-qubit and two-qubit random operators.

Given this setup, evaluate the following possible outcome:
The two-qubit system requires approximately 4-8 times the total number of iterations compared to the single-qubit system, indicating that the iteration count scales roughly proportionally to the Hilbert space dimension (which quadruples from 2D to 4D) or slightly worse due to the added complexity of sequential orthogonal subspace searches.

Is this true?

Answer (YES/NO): NO